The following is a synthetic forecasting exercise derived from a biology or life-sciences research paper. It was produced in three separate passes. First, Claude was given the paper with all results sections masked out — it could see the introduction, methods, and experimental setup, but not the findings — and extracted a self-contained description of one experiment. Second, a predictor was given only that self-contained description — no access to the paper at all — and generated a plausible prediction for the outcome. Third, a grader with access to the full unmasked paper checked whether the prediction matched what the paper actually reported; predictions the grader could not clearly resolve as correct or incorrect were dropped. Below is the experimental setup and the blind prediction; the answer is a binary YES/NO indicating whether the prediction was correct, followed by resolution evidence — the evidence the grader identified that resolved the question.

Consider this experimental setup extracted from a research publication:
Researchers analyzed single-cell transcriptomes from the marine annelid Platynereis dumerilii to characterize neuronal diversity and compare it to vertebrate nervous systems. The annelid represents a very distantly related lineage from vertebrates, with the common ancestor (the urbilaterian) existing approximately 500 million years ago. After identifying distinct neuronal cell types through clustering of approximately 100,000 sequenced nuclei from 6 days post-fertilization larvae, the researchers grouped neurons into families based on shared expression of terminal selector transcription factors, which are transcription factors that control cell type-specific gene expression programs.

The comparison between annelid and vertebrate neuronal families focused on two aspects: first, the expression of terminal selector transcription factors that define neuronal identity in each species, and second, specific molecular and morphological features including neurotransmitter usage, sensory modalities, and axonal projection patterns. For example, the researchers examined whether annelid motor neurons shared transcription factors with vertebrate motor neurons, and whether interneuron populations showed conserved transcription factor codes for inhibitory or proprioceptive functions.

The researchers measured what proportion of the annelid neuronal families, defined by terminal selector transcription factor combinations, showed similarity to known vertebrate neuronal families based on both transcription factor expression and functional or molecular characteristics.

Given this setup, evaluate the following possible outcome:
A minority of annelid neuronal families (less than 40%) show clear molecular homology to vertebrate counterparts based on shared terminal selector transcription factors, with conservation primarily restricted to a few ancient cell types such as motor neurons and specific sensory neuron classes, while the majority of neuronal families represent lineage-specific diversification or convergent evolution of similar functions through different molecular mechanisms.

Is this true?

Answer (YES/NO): NO